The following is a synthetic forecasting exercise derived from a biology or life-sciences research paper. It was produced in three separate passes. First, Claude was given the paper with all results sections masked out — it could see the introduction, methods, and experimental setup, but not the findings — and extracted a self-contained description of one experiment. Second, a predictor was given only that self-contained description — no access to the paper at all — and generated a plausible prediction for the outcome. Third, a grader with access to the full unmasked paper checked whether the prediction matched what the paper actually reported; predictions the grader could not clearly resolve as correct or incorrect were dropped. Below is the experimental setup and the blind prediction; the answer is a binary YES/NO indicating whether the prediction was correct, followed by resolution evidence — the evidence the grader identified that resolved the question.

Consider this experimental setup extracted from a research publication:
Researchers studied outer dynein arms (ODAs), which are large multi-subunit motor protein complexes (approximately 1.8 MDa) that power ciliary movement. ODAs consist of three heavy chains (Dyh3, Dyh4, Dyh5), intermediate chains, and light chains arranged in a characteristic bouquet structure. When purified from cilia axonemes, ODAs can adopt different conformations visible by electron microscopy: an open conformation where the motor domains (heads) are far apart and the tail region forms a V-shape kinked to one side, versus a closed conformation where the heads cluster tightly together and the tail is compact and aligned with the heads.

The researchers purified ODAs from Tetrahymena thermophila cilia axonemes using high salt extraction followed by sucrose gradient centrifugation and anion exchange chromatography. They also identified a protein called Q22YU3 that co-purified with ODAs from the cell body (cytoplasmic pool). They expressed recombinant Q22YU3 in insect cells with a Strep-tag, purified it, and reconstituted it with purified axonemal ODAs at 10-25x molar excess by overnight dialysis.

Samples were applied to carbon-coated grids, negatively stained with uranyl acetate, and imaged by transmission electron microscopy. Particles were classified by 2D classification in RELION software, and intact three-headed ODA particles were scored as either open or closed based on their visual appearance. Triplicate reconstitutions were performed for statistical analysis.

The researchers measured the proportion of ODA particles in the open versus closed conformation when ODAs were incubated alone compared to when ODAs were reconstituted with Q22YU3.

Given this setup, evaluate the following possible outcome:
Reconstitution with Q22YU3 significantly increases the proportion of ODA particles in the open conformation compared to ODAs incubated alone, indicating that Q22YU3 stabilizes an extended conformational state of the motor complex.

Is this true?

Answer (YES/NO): NO